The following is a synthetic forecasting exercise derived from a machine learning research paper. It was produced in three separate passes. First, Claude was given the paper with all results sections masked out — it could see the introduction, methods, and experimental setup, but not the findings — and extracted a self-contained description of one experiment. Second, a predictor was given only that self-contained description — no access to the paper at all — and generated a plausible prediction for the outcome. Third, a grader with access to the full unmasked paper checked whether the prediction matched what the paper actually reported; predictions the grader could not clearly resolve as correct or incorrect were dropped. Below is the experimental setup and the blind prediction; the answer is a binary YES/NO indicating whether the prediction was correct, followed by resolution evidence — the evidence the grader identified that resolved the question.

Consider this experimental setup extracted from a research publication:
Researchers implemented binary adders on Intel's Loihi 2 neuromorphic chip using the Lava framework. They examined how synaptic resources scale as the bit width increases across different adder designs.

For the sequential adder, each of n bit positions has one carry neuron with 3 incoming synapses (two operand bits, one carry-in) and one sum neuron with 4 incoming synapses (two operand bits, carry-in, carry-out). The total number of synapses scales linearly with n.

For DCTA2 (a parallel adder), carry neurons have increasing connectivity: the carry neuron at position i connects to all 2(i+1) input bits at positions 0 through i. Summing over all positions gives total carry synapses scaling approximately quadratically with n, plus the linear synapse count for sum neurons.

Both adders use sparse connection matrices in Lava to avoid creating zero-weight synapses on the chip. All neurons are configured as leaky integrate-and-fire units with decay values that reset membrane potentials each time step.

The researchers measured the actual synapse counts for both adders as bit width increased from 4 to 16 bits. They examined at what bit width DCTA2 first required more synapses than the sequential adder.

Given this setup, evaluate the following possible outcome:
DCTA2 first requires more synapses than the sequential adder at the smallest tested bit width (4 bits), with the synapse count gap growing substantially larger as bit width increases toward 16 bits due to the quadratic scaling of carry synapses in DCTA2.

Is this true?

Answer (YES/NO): YES